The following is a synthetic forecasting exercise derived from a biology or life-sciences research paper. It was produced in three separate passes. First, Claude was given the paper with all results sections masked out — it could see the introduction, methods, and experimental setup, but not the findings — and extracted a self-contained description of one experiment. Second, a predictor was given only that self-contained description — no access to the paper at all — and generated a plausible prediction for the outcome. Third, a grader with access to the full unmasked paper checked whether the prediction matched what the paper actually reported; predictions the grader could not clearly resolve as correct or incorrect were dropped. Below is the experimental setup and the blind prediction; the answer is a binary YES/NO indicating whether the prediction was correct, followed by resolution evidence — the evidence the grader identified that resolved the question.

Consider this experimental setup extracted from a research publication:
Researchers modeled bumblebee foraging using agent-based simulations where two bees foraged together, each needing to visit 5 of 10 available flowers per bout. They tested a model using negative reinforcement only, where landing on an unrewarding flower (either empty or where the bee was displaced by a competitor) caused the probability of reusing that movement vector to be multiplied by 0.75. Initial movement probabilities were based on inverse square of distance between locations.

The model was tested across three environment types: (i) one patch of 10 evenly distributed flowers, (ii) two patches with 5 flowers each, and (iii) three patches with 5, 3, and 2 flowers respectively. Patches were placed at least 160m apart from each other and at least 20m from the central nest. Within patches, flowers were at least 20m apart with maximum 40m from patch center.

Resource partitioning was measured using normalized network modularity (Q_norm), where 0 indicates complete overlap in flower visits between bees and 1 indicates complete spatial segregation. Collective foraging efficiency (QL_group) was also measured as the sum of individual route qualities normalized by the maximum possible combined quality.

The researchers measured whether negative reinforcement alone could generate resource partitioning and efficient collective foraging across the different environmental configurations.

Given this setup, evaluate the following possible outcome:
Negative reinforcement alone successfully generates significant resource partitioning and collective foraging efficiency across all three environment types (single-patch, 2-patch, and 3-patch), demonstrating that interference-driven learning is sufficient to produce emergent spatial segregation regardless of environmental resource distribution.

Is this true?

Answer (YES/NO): NO